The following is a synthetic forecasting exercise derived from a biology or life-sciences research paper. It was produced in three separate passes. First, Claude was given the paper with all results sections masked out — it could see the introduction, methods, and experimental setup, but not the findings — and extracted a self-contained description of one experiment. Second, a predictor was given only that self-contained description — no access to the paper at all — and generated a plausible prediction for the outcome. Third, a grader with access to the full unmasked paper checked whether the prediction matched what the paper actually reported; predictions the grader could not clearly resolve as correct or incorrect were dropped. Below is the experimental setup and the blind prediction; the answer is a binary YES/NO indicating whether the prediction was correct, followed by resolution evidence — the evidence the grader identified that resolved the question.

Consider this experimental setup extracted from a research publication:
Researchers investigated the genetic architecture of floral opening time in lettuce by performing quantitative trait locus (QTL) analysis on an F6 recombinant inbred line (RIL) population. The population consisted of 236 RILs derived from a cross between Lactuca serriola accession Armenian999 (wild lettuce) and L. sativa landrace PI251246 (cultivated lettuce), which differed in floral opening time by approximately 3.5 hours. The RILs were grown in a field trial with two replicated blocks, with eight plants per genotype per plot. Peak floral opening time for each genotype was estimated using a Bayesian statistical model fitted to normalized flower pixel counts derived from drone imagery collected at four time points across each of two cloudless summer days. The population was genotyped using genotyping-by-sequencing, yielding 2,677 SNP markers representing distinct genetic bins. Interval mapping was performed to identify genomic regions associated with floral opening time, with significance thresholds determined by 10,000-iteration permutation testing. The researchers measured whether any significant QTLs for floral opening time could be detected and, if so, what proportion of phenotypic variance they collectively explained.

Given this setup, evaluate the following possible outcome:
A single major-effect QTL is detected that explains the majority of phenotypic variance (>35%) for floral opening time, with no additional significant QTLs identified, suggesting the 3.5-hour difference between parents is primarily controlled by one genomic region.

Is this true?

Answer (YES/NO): NO